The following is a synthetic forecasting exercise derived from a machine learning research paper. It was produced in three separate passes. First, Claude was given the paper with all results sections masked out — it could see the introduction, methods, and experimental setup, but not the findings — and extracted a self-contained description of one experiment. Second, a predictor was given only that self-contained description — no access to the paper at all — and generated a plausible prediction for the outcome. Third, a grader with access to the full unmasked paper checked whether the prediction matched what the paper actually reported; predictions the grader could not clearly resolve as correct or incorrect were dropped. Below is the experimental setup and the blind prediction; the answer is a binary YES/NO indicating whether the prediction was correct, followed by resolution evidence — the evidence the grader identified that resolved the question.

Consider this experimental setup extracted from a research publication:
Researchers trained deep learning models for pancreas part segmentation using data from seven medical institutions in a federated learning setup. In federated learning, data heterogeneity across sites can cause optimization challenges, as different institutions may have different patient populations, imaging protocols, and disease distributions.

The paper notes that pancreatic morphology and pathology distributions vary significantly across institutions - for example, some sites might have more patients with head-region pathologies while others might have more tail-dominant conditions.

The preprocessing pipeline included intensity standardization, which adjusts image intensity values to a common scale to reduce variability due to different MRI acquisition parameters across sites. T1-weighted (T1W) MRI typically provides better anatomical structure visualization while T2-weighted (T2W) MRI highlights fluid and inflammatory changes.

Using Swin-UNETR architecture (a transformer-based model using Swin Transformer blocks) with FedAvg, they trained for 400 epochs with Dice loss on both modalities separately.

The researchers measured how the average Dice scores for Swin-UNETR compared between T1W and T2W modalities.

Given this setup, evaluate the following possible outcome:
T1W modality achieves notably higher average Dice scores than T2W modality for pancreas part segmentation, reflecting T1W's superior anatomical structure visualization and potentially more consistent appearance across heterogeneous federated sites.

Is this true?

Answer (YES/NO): NO